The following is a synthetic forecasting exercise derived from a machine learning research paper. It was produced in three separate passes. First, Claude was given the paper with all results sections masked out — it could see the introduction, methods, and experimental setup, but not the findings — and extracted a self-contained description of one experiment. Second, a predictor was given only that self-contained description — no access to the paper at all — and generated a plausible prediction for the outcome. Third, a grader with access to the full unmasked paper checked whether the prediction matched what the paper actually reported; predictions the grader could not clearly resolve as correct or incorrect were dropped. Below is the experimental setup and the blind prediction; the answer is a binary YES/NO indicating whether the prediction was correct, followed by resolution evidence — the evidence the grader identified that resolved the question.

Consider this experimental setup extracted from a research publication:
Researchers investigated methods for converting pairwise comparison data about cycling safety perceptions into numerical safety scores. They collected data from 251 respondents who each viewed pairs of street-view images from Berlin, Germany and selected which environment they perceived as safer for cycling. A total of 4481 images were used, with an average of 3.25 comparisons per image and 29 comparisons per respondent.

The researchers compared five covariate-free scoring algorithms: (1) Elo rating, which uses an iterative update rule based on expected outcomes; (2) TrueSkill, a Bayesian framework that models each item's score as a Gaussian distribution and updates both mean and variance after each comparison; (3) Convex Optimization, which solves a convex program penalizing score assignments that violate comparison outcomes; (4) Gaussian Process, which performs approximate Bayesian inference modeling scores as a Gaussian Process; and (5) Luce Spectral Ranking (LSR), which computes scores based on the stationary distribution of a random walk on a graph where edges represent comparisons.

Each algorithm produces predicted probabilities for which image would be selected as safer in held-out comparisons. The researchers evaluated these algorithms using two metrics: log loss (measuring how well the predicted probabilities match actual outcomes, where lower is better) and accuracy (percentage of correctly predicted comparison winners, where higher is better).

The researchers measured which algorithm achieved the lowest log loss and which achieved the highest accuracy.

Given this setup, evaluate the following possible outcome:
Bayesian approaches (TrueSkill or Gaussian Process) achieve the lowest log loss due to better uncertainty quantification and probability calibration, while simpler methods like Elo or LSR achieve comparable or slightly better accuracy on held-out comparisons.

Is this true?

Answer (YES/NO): NO